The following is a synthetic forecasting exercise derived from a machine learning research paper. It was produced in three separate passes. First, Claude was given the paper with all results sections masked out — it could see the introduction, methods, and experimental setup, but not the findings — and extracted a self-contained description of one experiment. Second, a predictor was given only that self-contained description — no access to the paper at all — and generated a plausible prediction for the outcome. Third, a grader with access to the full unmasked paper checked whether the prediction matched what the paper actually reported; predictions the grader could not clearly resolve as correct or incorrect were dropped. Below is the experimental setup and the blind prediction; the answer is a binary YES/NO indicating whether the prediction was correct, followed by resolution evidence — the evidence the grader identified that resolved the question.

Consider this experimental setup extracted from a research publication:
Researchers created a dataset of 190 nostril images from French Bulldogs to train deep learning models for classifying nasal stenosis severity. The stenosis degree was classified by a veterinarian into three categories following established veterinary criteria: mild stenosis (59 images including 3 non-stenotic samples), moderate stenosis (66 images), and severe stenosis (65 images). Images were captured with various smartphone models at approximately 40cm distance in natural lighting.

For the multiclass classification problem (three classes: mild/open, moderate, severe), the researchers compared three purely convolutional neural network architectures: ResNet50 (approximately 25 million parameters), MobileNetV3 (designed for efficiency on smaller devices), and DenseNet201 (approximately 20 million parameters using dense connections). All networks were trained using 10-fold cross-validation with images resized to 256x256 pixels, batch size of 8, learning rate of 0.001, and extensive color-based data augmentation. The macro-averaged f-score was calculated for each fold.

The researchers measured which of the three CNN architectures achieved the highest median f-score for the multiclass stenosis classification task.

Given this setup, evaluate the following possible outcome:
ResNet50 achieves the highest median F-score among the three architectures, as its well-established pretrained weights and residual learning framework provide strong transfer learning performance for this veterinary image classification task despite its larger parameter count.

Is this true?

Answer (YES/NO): NO